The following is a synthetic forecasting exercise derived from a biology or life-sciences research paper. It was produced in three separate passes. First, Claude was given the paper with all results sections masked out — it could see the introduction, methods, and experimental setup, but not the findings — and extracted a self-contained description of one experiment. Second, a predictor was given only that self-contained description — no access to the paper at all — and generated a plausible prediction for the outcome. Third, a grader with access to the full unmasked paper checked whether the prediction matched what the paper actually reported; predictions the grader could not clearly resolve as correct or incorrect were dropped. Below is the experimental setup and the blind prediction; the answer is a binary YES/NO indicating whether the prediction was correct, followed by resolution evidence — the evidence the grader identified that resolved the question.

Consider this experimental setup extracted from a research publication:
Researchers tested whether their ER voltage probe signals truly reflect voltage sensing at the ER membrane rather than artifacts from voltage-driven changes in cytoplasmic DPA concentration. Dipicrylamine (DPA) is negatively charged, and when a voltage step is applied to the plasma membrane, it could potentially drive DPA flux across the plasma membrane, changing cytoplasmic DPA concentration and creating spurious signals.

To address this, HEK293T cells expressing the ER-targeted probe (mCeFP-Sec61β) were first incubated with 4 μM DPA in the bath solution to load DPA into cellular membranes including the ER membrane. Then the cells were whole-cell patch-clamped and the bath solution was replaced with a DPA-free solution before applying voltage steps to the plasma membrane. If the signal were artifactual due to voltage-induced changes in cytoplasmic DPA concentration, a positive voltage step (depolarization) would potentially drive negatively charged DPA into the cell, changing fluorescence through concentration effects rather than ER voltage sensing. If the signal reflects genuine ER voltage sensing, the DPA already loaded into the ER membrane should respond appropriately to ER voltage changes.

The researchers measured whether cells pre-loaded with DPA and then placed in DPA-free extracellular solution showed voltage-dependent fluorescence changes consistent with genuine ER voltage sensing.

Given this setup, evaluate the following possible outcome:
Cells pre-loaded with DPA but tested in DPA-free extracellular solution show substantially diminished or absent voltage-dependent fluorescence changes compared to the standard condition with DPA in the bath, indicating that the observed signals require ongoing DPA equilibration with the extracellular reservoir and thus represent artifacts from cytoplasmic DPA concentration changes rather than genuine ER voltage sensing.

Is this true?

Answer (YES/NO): NO